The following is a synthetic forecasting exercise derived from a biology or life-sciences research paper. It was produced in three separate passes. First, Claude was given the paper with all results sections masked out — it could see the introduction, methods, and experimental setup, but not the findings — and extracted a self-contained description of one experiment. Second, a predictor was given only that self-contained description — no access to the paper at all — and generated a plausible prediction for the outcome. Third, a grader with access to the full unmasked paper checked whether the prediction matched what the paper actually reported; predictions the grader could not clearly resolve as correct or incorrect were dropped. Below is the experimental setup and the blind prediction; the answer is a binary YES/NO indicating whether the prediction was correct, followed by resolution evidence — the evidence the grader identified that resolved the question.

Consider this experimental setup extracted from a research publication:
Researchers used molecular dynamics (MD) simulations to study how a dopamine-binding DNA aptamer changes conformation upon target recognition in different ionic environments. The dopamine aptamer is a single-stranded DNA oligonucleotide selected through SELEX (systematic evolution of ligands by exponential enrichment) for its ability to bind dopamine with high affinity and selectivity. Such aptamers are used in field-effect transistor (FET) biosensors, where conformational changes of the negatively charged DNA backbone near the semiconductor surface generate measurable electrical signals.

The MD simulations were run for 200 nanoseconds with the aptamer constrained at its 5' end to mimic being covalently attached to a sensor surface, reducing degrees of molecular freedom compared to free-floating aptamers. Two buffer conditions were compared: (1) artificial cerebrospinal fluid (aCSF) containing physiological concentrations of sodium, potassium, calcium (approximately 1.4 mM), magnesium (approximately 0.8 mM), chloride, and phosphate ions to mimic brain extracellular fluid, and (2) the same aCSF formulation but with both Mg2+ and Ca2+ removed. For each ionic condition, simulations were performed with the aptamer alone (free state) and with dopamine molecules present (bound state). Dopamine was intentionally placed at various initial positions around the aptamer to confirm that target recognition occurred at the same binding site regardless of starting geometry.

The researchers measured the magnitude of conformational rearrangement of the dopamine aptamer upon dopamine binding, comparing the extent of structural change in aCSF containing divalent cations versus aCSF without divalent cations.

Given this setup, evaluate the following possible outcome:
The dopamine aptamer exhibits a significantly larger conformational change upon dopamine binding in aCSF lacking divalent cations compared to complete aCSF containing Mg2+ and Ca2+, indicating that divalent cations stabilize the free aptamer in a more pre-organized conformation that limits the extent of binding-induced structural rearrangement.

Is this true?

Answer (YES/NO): NO